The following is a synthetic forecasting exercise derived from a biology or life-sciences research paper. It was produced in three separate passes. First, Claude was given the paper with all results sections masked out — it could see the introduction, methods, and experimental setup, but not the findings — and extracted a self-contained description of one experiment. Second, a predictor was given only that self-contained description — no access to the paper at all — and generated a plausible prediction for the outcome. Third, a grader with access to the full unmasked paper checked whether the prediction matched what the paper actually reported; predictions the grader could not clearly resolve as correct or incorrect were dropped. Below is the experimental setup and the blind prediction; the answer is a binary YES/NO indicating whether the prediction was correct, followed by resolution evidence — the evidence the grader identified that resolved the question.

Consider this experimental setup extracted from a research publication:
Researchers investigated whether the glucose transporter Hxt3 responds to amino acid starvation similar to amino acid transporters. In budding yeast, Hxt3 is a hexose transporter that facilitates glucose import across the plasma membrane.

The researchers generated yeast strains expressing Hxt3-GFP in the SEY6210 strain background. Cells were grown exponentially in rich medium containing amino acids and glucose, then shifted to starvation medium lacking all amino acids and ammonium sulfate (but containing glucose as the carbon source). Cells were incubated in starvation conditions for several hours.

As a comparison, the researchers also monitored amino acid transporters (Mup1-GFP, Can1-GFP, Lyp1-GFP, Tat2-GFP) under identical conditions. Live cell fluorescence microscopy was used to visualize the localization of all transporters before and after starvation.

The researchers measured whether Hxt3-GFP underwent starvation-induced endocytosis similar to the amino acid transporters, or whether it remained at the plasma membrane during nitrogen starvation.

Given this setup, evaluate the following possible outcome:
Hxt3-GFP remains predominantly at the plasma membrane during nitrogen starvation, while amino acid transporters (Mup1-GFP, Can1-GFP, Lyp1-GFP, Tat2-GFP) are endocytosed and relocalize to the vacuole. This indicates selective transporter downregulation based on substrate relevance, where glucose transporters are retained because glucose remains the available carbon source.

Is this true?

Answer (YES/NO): NO